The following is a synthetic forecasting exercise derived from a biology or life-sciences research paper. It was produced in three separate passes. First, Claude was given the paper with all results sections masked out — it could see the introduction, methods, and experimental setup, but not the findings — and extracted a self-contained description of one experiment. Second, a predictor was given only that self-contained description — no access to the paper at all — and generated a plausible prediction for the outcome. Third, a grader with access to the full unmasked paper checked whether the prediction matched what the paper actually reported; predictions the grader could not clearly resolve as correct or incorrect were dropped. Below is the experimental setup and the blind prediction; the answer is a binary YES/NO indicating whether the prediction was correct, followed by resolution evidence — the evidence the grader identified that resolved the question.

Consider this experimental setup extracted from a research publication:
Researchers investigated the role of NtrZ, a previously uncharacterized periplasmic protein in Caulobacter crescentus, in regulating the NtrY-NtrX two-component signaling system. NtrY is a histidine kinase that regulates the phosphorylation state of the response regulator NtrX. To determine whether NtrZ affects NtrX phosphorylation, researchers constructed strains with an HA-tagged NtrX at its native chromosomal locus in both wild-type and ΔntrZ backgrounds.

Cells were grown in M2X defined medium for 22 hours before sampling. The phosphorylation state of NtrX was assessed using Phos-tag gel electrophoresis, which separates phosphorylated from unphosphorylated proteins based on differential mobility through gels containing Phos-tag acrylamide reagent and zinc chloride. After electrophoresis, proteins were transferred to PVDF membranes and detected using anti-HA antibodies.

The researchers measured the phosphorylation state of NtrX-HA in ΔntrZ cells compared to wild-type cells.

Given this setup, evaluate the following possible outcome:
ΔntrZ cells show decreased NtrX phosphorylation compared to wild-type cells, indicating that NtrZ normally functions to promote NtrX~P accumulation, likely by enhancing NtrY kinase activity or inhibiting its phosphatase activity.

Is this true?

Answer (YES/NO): YES